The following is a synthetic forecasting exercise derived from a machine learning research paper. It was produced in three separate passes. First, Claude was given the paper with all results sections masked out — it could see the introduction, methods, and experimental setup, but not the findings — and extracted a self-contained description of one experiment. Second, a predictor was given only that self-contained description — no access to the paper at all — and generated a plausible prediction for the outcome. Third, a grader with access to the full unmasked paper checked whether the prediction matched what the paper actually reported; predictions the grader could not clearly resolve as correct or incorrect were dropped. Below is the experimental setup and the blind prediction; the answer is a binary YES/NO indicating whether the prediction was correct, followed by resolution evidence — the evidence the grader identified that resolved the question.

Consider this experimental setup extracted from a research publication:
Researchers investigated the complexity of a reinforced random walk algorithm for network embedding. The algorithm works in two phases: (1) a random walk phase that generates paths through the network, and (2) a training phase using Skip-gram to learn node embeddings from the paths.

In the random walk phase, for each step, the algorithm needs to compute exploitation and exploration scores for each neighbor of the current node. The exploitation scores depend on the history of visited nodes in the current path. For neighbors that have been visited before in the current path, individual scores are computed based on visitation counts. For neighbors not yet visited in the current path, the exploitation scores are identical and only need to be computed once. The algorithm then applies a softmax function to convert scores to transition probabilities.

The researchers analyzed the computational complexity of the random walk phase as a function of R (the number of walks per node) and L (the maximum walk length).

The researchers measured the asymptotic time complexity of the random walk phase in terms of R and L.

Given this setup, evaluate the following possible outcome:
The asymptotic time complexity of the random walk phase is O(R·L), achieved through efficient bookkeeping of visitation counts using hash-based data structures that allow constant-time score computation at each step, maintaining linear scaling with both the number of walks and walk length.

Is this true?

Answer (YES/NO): NO